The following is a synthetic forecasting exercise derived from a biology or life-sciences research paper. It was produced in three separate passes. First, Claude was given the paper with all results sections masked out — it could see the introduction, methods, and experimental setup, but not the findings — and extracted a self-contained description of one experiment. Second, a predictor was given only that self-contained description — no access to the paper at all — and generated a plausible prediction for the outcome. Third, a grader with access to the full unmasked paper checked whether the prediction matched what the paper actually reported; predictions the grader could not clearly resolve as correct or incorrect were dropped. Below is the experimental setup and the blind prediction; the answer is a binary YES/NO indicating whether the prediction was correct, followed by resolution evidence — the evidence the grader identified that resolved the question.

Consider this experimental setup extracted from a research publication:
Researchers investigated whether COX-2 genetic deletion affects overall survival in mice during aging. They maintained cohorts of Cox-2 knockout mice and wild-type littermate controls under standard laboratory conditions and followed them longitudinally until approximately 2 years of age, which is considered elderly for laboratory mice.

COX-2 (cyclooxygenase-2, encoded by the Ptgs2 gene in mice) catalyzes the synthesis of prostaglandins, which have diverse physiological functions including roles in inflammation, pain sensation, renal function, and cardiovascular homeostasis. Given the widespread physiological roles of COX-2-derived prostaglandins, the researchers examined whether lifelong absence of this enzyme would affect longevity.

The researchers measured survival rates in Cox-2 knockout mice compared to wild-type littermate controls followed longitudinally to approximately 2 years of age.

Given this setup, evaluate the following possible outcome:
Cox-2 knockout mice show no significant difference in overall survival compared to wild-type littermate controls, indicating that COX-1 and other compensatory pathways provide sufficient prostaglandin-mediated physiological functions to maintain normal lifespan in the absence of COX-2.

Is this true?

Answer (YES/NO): YES